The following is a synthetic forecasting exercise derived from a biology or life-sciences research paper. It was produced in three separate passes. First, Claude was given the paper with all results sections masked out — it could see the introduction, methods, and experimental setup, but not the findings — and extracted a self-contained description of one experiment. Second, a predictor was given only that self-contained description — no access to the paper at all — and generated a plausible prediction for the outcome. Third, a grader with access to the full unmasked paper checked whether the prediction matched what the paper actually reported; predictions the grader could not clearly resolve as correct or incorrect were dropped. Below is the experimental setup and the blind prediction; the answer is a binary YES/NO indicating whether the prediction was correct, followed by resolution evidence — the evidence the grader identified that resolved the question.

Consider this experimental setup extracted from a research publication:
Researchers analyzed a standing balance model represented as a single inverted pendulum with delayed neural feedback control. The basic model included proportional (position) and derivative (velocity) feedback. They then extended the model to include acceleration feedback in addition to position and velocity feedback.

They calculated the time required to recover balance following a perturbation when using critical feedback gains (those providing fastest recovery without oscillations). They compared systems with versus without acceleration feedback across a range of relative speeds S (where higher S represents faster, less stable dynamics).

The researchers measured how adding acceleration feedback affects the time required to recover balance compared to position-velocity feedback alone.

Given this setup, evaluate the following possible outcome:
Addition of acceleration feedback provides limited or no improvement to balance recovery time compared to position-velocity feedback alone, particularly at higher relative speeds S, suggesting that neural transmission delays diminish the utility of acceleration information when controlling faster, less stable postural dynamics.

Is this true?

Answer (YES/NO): NO